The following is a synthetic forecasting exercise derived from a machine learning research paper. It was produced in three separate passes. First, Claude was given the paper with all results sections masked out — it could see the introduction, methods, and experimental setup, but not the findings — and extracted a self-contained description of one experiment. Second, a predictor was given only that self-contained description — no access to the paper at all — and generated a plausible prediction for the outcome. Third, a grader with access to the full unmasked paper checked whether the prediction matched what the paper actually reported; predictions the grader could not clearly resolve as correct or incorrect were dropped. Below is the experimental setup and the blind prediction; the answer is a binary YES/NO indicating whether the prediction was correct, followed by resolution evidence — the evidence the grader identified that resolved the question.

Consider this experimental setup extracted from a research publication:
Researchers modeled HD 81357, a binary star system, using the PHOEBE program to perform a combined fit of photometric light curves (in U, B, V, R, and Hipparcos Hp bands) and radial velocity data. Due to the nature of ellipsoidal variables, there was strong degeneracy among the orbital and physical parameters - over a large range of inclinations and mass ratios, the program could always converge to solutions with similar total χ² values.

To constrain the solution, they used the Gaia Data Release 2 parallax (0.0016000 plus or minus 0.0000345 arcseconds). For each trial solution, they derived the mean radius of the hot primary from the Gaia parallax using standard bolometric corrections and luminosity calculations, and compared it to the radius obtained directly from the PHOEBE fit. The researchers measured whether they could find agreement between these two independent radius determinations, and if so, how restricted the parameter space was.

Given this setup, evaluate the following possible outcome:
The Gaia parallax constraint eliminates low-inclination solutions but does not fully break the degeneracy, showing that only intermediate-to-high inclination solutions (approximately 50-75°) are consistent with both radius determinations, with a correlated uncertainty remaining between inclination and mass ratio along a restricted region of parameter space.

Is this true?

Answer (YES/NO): NO